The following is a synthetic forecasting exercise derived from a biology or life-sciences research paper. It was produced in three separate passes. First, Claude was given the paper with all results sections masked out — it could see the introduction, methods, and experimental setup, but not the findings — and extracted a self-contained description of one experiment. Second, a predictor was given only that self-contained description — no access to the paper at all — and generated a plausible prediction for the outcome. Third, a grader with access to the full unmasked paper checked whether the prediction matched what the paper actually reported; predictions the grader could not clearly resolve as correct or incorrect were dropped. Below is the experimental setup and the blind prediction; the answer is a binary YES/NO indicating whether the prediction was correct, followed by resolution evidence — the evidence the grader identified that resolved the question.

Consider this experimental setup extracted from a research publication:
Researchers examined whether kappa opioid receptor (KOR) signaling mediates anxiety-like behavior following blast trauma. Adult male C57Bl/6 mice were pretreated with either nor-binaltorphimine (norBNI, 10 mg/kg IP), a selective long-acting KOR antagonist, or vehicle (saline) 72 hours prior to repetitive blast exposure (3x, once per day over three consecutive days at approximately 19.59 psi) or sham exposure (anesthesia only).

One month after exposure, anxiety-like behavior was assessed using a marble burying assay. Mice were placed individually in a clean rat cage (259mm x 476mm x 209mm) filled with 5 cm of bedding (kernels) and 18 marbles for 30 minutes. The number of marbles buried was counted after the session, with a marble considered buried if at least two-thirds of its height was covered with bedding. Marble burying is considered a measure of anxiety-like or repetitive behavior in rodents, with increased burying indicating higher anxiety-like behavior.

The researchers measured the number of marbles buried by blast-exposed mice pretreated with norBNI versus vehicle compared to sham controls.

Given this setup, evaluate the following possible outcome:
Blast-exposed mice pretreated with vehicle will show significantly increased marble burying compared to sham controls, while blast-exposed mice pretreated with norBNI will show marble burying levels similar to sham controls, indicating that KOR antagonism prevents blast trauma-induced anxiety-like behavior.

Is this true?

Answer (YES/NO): YES